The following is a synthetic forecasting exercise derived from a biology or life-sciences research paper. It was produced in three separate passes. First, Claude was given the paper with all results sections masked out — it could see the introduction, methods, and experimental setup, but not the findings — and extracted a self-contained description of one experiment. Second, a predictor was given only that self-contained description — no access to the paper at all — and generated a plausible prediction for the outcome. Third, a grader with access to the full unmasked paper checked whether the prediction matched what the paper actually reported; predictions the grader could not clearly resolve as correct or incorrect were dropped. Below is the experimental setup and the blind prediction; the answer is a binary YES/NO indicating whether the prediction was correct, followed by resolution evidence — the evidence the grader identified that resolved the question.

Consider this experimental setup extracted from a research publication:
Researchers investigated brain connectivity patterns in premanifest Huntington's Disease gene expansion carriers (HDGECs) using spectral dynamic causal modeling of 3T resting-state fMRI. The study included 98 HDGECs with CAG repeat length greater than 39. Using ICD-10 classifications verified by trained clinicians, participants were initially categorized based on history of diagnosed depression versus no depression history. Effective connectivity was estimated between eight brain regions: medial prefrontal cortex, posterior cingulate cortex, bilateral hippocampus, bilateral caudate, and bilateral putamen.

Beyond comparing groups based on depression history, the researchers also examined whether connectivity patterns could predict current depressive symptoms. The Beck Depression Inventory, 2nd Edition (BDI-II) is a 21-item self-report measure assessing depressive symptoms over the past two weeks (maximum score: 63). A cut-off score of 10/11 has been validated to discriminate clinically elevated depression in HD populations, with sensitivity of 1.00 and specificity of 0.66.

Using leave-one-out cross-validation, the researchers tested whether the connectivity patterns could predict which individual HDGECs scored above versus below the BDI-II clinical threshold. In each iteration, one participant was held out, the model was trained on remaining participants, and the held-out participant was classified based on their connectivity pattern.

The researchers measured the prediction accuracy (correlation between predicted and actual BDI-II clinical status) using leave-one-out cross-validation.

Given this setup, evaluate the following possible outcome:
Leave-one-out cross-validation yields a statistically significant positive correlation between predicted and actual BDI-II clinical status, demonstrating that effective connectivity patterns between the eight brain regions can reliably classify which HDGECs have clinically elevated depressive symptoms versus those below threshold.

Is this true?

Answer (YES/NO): NO